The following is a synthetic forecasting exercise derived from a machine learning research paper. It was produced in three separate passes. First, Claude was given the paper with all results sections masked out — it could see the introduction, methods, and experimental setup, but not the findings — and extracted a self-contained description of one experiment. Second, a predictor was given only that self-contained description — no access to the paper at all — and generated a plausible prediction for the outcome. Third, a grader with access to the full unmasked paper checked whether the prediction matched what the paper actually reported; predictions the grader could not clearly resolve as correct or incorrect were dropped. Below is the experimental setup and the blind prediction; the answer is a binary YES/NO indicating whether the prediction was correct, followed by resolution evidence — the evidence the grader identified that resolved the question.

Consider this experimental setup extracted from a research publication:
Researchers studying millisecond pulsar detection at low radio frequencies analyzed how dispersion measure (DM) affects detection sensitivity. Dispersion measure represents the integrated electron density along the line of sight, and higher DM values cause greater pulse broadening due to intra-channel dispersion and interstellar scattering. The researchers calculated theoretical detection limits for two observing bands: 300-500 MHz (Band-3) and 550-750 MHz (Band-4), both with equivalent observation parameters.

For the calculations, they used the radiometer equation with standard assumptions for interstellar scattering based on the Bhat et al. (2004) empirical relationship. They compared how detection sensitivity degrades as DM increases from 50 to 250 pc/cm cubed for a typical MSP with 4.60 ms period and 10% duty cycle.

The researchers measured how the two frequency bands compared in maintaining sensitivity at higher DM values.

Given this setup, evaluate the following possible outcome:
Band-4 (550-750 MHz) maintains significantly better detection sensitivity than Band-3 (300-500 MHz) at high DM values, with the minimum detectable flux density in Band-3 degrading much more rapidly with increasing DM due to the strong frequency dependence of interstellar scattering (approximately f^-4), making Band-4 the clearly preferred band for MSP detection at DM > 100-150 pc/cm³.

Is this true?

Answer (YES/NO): YES